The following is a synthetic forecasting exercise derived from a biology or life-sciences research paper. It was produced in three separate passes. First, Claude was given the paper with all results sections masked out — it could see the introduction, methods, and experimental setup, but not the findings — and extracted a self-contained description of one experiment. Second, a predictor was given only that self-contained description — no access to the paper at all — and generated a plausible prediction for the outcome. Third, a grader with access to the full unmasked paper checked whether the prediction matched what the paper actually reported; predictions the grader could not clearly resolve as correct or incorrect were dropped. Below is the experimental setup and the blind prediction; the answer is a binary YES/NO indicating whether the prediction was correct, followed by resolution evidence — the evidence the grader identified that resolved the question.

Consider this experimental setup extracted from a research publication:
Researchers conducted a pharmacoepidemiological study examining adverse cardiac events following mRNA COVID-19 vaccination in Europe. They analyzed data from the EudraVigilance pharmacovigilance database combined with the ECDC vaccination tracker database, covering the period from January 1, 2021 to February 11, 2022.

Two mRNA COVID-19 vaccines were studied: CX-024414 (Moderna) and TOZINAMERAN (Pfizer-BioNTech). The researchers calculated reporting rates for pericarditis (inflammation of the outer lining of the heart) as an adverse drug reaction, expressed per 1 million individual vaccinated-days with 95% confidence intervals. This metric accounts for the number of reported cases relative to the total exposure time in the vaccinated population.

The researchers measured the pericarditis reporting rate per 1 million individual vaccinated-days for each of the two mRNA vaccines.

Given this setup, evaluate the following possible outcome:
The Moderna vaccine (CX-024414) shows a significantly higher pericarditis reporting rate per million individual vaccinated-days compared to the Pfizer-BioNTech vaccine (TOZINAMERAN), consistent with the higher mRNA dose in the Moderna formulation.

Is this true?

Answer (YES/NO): YES